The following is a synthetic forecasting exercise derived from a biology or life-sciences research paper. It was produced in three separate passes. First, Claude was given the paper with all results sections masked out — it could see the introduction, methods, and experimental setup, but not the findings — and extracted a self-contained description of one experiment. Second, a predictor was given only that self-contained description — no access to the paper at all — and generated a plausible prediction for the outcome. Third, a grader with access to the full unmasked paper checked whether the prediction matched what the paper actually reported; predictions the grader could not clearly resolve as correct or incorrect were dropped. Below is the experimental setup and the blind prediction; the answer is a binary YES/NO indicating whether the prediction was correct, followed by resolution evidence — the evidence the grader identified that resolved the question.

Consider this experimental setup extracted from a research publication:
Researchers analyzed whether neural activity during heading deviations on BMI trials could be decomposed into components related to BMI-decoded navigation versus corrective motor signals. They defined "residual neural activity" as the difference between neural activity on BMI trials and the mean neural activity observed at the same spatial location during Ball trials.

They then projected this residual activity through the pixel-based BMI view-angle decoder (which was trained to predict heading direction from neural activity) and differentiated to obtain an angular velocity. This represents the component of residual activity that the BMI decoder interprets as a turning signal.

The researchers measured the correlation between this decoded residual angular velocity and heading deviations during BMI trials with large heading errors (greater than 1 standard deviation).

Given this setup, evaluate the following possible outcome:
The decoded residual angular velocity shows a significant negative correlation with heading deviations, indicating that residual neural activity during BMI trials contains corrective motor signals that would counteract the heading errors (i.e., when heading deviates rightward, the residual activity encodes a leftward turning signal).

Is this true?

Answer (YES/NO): NO